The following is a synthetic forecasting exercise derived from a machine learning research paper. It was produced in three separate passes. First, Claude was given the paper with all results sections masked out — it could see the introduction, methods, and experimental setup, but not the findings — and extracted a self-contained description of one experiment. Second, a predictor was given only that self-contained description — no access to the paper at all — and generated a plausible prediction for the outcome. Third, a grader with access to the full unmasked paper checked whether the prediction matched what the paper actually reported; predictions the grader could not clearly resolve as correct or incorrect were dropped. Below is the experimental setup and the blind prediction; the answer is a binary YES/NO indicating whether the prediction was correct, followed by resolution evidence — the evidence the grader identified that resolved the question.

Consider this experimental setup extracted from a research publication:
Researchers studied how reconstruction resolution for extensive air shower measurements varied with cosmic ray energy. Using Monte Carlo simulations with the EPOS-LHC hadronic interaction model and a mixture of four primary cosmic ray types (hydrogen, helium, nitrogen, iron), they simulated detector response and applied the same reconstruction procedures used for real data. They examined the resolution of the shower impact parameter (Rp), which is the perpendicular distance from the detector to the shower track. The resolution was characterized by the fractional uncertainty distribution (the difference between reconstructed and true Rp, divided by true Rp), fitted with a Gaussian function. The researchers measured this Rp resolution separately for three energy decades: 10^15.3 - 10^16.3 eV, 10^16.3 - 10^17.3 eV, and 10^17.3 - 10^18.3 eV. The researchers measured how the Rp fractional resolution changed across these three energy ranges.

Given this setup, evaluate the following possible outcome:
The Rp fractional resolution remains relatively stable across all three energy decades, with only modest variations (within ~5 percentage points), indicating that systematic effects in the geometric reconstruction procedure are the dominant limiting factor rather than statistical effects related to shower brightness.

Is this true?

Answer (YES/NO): NO